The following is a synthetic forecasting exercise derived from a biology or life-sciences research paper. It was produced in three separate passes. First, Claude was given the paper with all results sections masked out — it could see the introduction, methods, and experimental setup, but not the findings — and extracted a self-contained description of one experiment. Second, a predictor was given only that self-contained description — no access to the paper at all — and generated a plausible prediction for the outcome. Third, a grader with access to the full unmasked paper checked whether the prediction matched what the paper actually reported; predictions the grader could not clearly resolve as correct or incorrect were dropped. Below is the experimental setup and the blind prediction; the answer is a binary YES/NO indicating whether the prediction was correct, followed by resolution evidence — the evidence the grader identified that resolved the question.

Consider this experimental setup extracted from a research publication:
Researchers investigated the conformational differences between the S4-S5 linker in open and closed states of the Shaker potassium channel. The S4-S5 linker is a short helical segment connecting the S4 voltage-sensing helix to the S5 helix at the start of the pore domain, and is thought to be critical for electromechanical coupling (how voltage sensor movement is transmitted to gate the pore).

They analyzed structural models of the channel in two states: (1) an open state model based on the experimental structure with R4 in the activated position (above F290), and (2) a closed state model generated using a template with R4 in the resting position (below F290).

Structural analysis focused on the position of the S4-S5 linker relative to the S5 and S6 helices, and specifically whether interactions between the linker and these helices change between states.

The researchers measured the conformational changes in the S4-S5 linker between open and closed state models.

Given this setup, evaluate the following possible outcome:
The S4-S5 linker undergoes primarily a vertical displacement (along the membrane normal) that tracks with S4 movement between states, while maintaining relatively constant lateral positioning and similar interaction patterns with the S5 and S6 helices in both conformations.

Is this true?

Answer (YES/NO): NO